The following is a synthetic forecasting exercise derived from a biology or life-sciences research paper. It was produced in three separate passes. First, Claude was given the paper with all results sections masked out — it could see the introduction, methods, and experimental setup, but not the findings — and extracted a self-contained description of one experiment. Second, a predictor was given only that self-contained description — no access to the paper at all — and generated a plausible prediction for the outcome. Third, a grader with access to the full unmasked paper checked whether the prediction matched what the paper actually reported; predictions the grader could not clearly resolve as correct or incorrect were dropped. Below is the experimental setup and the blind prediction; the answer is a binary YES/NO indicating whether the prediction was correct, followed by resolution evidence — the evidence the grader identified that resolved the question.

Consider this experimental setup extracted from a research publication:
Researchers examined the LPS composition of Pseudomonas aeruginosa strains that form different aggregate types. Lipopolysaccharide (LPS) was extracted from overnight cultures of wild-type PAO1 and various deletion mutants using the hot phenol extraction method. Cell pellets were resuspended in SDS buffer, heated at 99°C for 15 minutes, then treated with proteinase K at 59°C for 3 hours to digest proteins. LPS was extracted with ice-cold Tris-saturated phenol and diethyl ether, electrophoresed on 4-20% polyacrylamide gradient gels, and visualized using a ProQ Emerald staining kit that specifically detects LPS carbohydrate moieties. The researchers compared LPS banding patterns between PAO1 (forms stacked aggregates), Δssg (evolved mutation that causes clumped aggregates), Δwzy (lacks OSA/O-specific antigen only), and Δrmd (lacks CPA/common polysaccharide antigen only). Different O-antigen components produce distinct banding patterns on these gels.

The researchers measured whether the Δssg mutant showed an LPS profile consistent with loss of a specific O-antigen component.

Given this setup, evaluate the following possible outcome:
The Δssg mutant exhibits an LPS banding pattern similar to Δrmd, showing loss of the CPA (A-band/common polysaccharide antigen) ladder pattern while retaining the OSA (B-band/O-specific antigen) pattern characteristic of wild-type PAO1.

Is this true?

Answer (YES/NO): NO